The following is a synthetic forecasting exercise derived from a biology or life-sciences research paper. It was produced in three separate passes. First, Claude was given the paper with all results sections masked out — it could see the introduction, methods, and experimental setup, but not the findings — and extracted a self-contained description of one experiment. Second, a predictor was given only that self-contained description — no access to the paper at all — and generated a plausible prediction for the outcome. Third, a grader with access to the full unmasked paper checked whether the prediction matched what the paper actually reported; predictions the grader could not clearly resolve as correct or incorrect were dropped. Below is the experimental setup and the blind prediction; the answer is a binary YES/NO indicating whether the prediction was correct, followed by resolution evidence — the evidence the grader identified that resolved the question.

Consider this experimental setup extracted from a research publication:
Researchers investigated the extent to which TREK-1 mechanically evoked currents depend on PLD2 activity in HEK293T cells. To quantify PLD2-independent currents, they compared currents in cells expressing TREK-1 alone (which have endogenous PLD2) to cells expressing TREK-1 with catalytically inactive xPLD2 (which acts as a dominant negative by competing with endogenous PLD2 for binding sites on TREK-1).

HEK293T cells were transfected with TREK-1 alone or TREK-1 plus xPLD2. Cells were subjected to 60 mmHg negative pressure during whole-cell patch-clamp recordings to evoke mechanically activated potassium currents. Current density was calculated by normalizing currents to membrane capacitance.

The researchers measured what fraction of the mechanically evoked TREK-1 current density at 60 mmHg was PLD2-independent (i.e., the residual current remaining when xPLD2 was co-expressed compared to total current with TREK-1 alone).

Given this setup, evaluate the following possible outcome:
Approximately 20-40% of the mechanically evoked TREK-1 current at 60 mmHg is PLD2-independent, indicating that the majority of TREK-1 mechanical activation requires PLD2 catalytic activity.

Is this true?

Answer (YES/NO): NO